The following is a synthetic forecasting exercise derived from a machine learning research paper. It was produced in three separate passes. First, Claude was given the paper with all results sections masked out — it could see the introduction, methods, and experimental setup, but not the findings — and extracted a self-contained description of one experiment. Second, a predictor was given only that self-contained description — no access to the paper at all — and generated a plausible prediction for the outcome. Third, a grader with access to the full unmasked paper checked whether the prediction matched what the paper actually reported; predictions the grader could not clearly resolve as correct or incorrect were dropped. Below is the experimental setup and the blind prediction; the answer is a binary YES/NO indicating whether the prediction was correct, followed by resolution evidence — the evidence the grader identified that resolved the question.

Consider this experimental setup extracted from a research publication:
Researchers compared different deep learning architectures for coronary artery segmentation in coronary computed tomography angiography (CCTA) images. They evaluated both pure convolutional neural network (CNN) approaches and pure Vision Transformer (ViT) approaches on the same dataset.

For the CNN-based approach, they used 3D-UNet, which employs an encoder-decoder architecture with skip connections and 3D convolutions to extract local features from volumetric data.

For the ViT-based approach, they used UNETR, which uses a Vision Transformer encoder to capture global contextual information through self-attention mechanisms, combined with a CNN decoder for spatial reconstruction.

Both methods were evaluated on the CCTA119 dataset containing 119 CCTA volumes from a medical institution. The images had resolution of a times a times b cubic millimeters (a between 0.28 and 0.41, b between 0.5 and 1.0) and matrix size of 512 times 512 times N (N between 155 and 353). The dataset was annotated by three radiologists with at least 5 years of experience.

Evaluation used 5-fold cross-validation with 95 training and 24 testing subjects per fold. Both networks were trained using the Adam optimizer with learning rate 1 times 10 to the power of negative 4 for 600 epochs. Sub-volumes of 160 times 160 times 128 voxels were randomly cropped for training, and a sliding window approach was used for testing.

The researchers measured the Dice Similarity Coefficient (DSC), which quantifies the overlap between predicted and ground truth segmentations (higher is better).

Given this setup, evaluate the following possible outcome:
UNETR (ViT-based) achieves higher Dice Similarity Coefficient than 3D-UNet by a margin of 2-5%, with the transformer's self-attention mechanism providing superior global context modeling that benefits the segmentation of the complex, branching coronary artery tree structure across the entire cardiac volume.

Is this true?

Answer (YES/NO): NO